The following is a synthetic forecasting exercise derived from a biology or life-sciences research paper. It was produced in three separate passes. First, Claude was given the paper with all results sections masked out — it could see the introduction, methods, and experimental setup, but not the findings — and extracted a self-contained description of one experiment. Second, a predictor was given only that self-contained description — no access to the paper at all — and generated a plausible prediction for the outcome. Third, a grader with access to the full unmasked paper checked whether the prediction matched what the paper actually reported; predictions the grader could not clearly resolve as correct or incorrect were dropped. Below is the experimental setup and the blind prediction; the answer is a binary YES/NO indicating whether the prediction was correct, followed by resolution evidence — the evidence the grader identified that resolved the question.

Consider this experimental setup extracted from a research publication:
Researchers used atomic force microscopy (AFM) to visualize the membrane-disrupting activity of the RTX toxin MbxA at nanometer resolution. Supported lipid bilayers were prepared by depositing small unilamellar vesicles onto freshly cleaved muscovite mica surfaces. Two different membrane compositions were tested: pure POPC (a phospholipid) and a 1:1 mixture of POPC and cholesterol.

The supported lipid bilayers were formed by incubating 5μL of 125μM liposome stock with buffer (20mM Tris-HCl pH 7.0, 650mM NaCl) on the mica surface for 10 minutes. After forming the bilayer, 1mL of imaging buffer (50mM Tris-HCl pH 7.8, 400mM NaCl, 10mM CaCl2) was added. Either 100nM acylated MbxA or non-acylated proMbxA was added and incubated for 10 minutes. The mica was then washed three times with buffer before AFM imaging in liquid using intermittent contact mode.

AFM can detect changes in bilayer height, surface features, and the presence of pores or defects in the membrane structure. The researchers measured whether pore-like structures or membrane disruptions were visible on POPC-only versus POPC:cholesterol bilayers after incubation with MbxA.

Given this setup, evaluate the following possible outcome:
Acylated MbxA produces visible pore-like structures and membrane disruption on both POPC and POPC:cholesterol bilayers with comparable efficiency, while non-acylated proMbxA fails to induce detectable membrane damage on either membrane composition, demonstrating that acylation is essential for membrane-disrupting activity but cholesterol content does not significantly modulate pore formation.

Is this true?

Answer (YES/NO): NO